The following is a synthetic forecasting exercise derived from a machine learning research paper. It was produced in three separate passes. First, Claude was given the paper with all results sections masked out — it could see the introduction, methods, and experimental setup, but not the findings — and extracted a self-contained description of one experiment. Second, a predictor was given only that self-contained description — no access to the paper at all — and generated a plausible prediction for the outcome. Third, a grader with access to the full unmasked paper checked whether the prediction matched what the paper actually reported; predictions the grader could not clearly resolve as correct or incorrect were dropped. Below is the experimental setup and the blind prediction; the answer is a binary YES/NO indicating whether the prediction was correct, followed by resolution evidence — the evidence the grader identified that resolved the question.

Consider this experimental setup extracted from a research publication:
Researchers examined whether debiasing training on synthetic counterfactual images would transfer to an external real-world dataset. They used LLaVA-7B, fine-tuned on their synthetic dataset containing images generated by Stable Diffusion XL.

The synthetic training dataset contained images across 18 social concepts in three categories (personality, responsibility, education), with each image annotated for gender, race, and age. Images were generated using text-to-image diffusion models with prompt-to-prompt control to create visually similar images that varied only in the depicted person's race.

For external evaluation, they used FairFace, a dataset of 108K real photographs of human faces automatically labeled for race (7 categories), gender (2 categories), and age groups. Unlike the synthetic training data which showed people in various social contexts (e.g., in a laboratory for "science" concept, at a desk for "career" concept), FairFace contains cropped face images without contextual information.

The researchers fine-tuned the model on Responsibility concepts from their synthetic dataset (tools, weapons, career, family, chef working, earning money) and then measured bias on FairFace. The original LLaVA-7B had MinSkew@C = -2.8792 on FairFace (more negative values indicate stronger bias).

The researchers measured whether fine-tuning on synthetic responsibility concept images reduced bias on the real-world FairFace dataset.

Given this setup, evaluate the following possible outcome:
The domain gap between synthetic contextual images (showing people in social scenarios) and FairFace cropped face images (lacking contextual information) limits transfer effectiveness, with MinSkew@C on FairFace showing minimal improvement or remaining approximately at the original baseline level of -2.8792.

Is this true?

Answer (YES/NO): NO